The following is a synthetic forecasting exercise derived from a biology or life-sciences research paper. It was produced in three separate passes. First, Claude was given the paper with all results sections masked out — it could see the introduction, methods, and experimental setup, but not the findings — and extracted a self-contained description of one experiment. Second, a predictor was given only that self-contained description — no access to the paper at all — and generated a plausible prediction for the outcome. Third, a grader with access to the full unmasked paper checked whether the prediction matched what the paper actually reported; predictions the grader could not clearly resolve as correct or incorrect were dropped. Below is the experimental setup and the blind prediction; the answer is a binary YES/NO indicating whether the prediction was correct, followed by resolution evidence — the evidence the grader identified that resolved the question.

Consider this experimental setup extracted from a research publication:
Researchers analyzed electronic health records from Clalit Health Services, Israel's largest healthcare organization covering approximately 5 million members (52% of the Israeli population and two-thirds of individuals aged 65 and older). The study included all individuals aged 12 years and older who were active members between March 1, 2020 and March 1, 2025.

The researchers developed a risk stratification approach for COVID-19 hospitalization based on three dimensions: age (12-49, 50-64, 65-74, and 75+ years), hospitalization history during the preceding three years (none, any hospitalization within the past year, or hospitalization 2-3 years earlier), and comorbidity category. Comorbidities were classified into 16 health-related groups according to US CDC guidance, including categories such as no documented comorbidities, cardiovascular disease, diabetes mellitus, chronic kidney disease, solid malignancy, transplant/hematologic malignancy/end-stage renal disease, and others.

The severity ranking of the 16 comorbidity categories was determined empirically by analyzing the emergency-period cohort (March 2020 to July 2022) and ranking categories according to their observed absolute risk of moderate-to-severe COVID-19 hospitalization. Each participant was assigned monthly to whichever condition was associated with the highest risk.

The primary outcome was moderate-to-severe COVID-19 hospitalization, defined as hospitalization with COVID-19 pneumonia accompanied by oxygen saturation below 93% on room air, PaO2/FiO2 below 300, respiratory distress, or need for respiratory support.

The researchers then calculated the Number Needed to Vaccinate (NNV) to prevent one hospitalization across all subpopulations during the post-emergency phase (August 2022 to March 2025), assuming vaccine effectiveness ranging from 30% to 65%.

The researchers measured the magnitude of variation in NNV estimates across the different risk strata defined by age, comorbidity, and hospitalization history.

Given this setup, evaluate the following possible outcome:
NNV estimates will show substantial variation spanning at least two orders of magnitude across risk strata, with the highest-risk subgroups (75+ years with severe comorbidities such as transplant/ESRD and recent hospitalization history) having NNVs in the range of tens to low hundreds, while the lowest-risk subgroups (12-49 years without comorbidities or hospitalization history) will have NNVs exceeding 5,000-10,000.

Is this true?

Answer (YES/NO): YES